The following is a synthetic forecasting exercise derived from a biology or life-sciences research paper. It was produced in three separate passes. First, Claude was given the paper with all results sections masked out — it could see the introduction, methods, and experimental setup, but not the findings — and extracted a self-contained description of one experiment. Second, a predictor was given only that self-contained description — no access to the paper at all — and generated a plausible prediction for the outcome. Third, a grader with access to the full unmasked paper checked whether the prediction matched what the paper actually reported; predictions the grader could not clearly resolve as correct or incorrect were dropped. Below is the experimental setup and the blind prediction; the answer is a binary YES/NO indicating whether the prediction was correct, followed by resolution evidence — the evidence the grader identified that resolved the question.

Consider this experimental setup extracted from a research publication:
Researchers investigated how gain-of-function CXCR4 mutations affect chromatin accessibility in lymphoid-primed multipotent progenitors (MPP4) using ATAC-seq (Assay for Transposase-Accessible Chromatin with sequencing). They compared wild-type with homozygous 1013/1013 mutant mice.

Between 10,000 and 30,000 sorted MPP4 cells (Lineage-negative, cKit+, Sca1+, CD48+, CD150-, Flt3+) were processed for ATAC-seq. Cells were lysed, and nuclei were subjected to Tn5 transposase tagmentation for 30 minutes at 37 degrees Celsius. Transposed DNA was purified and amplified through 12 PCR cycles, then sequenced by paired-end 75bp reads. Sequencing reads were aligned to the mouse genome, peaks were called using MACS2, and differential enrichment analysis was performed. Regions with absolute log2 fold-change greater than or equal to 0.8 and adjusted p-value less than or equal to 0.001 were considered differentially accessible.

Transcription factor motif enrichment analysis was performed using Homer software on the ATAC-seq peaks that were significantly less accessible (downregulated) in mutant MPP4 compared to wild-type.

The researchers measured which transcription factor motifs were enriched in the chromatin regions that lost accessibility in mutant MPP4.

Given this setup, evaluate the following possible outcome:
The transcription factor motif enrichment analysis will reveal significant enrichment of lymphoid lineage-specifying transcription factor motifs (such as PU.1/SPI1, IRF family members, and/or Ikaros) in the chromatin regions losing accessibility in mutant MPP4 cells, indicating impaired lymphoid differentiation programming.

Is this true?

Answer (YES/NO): NO